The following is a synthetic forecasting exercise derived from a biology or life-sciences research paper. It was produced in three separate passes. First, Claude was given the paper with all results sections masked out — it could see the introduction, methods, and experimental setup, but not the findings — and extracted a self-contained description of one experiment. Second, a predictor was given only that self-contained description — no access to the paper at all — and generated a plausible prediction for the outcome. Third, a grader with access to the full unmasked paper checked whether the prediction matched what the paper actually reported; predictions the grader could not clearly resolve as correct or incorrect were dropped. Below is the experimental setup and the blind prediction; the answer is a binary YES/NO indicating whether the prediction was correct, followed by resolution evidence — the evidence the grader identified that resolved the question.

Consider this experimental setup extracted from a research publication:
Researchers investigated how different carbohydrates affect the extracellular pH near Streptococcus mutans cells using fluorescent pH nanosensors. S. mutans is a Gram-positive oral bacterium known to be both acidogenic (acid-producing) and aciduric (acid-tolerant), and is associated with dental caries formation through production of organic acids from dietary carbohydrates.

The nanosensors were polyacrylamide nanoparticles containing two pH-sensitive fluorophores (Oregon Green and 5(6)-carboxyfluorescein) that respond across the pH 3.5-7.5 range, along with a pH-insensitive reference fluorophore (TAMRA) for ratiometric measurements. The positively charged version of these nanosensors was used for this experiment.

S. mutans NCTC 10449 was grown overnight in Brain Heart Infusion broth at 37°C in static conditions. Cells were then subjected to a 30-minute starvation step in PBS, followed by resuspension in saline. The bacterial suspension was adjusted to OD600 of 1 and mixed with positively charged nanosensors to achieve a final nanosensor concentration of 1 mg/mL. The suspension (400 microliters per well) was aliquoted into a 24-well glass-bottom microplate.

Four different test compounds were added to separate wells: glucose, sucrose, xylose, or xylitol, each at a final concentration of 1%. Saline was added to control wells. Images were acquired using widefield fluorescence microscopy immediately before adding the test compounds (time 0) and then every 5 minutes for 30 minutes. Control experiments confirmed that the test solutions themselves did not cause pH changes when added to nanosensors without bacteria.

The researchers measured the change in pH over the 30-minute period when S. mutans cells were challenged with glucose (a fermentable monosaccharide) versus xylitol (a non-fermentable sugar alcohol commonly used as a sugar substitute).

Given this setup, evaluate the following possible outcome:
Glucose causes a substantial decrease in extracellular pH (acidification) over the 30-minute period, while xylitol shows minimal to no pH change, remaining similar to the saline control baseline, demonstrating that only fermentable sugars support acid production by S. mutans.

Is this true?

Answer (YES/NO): YES